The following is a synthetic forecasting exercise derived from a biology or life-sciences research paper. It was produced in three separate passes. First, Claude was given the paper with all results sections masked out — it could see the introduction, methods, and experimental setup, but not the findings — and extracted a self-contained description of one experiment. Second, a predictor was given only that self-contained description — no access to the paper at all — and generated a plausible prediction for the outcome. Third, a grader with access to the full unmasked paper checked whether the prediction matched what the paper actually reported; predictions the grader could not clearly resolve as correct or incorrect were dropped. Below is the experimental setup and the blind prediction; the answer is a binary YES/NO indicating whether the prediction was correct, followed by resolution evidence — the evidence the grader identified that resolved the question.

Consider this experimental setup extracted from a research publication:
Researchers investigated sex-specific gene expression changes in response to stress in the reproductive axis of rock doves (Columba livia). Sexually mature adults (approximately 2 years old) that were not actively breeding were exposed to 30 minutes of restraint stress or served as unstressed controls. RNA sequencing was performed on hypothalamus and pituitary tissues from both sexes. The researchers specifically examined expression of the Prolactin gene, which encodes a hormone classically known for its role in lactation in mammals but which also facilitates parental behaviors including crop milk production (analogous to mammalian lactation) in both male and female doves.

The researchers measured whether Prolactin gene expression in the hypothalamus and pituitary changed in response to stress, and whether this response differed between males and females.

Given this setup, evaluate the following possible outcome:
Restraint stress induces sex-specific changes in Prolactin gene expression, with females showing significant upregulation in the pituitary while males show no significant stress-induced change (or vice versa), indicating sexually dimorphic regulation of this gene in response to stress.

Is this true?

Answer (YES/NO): NO